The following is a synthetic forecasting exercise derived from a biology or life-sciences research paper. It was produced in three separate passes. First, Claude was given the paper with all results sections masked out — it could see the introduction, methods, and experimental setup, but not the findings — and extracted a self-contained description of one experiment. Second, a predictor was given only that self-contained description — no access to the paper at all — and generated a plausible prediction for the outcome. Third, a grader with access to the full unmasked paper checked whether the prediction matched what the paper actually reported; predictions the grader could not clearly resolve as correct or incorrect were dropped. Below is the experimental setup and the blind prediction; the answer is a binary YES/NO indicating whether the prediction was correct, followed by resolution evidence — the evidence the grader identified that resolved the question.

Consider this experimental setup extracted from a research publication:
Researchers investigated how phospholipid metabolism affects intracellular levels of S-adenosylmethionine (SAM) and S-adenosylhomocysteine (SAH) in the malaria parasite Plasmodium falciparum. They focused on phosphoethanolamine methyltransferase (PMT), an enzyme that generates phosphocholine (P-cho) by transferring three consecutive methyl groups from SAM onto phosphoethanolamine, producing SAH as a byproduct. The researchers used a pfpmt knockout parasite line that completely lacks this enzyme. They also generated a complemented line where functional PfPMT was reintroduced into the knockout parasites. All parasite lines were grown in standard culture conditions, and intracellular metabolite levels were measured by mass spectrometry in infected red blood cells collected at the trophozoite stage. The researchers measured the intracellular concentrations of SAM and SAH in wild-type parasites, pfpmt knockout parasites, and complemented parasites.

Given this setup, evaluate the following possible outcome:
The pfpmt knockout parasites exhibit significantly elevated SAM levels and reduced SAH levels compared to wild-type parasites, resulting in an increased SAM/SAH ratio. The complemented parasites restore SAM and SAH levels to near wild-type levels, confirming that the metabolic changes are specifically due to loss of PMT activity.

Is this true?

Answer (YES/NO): YES